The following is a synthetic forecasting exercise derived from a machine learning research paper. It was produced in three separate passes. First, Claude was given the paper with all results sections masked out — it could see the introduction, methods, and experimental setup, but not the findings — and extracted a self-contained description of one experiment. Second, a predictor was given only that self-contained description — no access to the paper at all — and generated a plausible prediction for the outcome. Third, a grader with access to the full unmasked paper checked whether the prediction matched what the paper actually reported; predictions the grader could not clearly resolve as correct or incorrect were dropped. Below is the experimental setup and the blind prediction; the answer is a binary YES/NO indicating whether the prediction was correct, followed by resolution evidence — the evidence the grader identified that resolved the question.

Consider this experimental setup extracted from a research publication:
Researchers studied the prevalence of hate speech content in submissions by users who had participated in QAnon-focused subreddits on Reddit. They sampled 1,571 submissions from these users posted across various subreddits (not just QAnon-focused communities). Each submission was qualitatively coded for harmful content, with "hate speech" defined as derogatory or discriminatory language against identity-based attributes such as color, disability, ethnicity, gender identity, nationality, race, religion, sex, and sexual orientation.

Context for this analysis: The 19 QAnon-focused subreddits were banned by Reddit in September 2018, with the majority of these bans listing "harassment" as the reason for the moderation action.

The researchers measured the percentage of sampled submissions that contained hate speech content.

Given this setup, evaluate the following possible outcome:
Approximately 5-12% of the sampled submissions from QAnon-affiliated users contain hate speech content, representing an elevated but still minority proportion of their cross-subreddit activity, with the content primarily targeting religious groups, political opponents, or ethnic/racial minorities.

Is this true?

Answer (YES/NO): NO